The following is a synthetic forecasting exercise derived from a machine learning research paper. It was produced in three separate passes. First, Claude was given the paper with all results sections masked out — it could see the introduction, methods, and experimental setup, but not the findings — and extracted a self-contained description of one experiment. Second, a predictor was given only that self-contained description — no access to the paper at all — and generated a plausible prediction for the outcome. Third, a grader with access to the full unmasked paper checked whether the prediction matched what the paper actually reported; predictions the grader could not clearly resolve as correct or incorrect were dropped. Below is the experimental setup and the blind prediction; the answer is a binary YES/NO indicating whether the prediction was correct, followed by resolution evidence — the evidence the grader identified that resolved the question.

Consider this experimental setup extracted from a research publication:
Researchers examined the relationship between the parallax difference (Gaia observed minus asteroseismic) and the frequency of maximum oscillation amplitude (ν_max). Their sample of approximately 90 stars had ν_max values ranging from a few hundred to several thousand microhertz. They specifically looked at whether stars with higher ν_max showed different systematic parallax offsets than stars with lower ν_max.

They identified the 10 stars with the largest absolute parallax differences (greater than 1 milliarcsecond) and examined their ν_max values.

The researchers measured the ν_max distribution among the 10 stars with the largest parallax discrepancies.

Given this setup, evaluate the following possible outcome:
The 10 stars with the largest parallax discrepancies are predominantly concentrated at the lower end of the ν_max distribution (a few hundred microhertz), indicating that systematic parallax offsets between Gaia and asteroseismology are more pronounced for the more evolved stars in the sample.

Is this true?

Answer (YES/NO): NO